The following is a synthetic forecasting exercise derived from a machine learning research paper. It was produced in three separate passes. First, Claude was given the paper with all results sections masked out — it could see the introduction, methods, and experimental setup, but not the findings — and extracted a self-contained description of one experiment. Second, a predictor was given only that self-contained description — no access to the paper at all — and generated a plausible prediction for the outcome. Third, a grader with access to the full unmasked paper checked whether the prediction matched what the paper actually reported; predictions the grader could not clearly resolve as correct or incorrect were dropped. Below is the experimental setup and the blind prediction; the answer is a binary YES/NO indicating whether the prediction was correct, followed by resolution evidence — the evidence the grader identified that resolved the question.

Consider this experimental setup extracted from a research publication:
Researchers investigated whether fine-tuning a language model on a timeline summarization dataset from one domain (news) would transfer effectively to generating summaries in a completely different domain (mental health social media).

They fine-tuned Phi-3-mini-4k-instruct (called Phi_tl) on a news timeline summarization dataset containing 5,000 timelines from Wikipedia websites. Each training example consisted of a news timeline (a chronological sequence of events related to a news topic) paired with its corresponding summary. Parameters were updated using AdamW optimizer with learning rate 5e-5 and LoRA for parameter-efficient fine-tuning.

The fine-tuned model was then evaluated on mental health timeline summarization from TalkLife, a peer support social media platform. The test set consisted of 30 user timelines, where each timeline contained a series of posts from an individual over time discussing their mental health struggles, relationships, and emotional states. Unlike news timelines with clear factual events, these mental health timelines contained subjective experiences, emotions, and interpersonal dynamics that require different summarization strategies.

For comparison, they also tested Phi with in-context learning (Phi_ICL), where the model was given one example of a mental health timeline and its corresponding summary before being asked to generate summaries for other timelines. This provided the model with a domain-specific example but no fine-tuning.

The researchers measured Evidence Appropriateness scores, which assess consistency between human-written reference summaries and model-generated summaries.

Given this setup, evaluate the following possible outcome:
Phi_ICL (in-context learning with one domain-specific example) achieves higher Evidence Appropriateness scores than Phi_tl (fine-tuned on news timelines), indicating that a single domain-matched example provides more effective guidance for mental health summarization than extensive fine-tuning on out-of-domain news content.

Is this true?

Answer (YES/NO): NO